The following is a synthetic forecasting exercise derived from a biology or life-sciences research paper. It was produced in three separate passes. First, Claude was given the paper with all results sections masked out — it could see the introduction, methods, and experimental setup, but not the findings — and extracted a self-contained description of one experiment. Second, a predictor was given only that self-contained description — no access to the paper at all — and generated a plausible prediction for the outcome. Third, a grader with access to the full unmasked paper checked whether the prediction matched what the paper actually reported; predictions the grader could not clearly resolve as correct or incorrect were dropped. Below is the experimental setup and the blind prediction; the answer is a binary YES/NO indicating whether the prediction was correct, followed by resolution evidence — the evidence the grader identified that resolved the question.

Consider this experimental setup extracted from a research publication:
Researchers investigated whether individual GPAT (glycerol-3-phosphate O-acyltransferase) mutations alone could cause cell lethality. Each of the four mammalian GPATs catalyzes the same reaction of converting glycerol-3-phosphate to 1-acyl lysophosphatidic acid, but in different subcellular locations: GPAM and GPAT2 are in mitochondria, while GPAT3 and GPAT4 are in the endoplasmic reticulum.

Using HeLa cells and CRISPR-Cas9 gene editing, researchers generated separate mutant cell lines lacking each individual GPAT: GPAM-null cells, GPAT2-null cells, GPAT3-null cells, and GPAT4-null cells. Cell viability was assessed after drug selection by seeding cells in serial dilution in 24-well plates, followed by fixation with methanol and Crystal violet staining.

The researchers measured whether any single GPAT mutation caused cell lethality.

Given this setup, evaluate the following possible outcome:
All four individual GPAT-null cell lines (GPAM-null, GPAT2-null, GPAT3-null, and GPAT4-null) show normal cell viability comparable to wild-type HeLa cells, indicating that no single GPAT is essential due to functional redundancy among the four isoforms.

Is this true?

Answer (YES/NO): NO